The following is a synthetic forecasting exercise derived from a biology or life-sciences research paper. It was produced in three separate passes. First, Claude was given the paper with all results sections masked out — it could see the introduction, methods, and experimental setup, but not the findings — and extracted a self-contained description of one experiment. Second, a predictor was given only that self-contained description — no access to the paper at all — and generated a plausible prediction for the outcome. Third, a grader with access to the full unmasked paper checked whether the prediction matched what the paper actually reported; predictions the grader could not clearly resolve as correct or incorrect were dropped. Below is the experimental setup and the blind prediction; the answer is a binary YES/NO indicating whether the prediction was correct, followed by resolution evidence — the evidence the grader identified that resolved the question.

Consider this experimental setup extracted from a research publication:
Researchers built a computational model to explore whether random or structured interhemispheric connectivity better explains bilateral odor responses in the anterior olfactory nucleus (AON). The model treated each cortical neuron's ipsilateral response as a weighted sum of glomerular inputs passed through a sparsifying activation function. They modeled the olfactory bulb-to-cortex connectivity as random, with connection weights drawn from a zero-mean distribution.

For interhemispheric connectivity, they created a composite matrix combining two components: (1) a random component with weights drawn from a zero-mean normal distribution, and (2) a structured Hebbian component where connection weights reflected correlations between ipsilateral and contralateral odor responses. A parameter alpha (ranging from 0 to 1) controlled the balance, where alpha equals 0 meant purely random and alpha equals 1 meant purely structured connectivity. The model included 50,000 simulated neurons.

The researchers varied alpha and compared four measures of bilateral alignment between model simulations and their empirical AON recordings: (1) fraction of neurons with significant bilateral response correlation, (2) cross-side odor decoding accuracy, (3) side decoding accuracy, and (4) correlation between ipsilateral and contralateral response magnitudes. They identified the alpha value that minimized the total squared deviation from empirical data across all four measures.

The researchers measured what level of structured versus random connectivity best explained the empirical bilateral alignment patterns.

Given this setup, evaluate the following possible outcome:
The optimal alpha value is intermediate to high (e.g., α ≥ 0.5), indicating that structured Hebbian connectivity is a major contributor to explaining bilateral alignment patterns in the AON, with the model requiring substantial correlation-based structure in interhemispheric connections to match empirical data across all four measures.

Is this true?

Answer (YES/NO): NO